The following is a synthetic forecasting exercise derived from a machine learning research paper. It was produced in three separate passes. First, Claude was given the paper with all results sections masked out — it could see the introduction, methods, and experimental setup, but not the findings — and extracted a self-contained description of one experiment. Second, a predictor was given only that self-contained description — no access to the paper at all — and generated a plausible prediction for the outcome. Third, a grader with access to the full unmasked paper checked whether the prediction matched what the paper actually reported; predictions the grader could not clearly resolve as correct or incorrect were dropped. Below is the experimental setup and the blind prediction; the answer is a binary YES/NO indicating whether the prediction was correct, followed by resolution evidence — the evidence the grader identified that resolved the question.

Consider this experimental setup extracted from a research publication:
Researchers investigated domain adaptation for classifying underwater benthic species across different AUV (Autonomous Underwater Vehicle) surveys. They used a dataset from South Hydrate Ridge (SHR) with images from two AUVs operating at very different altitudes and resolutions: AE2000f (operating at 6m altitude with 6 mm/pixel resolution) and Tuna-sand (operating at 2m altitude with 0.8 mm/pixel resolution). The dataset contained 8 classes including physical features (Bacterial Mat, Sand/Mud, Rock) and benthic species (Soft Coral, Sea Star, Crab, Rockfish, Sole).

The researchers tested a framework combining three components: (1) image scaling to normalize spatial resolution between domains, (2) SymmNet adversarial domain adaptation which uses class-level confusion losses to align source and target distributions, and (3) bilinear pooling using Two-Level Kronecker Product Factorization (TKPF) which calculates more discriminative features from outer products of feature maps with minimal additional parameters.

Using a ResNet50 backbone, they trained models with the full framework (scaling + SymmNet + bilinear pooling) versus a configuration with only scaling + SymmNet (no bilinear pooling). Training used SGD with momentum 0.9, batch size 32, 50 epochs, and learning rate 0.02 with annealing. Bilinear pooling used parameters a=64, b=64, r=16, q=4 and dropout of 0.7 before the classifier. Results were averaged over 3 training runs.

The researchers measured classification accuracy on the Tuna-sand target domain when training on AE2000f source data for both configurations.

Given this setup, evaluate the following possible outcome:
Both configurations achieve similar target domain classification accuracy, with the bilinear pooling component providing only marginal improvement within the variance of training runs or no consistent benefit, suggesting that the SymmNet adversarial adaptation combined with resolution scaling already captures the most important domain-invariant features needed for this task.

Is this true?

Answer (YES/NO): YES